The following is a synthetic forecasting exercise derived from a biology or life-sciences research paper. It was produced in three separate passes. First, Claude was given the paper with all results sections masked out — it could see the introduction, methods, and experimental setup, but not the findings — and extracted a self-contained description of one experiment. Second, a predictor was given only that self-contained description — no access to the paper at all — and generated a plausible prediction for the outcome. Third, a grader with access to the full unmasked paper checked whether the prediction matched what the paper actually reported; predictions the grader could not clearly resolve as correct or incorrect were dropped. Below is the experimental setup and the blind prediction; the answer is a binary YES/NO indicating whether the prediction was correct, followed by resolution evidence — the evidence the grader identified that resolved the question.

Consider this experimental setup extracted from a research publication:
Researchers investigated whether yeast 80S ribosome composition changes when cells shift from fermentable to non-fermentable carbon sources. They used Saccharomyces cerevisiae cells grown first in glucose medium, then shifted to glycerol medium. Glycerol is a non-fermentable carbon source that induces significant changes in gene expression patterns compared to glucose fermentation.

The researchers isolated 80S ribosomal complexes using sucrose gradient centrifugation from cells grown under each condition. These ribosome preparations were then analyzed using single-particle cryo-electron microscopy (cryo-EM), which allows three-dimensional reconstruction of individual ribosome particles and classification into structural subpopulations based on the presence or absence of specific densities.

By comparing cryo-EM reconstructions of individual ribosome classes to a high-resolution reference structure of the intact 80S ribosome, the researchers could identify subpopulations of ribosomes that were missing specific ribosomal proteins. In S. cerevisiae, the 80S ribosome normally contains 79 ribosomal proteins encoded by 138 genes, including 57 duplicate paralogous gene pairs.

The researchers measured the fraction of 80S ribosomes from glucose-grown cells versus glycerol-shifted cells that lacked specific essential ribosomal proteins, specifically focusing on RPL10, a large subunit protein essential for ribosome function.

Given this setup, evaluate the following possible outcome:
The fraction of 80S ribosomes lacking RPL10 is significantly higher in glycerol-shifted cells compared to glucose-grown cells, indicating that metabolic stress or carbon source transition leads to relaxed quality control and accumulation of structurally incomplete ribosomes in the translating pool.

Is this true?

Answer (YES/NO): NO